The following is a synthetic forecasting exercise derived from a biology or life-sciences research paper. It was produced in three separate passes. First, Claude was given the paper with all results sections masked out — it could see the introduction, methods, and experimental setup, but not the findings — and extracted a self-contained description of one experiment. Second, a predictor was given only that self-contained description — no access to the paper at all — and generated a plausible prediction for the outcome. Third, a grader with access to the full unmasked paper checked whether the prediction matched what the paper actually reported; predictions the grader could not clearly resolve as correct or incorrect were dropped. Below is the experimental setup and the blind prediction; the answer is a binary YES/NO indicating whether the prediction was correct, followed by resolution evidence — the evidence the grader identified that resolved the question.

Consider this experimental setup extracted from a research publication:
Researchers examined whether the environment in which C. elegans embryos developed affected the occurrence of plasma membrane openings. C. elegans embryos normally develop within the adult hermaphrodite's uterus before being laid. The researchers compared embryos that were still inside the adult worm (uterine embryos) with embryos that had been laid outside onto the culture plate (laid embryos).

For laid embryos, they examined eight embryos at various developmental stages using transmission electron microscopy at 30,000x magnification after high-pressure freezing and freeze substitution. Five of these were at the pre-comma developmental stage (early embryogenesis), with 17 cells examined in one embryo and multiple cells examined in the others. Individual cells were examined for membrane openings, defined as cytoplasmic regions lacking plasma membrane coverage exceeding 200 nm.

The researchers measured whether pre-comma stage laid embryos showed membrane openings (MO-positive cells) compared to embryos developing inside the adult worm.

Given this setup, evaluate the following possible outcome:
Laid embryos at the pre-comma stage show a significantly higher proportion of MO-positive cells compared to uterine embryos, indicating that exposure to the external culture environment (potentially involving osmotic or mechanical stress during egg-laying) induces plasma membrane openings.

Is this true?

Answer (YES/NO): NO